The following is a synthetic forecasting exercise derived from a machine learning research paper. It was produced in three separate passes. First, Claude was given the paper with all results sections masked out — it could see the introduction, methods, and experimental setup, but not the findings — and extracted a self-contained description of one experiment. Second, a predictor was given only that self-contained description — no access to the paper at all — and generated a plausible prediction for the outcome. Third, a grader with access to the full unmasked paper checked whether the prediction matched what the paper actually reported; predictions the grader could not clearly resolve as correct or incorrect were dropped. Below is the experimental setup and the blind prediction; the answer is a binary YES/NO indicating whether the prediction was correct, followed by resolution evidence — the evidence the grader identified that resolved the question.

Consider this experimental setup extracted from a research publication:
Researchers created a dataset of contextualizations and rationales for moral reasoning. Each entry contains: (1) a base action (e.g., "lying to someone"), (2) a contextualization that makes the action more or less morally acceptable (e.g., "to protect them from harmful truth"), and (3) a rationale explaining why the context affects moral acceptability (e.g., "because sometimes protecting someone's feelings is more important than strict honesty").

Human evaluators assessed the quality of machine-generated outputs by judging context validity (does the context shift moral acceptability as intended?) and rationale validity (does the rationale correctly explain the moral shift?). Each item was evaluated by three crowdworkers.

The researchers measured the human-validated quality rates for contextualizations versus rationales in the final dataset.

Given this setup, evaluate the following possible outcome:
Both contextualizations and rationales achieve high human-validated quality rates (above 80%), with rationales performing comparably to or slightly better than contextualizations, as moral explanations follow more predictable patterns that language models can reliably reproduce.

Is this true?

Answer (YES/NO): NO